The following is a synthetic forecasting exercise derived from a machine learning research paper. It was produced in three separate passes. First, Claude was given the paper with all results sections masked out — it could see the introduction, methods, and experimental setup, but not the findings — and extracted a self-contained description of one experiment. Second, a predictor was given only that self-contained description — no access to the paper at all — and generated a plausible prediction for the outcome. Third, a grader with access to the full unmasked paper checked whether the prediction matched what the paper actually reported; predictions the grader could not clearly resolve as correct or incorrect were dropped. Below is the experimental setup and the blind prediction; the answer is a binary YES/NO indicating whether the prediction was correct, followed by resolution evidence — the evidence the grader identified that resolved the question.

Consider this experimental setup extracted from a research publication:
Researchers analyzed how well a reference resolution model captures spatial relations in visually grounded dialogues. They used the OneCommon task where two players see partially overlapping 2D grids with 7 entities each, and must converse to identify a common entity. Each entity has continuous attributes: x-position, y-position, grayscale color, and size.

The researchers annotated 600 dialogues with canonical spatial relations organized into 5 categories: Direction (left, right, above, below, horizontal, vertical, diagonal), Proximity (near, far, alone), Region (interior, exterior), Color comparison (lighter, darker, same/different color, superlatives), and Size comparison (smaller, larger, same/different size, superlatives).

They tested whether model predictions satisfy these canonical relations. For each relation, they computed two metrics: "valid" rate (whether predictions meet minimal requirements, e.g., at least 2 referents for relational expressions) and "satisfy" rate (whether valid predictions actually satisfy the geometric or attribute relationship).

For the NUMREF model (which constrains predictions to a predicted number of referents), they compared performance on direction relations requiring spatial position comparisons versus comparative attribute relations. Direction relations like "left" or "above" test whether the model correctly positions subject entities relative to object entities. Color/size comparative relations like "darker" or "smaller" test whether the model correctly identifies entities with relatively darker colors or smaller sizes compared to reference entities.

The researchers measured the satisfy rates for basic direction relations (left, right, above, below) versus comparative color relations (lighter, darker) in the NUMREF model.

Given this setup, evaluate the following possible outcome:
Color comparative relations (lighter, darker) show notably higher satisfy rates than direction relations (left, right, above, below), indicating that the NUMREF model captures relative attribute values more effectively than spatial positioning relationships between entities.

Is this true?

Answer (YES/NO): YES